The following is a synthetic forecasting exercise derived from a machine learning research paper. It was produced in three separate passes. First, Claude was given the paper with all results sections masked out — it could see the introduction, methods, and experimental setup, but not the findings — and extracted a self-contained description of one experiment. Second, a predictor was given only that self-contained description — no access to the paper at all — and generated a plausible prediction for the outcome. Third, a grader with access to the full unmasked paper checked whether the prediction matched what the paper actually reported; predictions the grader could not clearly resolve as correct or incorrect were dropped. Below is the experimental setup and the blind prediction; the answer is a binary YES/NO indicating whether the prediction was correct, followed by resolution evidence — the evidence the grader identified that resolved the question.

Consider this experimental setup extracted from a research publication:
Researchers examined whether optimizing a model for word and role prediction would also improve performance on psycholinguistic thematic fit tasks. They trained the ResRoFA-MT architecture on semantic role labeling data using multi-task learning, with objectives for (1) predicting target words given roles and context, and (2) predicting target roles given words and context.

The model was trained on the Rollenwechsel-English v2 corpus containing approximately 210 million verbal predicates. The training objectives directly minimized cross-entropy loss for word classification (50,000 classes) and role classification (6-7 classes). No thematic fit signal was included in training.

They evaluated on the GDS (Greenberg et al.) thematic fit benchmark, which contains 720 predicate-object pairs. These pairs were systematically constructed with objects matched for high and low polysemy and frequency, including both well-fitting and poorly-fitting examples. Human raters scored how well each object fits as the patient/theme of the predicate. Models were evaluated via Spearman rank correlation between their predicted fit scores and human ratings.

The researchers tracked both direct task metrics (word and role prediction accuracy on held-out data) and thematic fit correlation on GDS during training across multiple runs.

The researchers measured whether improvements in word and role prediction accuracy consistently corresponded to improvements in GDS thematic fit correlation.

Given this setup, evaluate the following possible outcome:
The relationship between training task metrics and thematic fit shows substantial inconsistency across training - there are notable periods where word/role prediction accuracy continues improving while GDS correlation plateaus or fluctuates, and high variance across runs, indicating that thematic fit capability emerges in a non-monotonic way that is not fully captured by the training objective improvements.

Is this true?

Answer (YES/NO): YES